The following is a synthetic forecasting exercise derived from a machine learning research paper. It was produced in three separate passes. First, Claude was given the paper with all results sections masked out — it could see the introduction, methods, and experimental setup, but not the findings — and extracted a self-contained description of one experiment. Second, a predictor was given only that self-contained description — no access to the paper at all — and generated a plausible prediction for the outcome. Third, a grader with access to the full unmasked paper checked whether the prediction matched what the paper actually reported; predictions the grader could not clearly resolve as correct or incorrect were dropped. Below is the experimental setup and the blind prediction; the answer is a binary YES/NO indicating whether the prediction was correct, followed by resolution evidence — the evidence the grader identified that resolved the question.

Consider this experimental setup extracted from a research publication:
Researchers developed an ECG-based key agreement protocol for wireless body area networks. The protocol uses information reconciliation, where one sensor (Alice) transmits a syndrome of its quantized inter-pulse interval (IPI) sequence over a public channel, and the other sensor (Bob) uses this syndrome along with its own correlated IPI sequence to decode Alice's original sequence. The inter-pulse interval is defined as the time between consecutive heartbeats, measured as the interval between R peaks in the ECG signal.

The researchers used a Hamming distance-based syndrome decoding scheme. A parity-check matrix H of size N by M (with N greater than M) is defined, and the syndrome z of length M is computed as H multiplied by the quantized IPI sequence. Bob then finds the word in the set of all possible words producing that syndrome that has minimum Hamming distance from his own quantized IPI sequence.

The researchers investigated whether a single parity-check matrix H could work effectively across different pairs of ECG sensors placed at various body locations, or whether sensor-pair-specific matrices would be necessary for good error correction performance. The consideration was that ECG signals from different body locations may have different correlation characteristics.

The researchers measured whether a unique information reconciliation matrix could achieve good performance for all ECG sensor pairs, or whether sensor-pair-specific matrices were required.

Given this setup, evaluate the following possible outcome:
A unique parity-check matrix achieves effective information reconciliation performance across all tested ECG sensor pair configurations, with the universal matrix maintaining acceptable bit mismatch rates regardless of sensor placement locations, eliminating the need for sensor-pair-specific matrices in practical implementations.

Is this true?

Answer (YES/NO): YES